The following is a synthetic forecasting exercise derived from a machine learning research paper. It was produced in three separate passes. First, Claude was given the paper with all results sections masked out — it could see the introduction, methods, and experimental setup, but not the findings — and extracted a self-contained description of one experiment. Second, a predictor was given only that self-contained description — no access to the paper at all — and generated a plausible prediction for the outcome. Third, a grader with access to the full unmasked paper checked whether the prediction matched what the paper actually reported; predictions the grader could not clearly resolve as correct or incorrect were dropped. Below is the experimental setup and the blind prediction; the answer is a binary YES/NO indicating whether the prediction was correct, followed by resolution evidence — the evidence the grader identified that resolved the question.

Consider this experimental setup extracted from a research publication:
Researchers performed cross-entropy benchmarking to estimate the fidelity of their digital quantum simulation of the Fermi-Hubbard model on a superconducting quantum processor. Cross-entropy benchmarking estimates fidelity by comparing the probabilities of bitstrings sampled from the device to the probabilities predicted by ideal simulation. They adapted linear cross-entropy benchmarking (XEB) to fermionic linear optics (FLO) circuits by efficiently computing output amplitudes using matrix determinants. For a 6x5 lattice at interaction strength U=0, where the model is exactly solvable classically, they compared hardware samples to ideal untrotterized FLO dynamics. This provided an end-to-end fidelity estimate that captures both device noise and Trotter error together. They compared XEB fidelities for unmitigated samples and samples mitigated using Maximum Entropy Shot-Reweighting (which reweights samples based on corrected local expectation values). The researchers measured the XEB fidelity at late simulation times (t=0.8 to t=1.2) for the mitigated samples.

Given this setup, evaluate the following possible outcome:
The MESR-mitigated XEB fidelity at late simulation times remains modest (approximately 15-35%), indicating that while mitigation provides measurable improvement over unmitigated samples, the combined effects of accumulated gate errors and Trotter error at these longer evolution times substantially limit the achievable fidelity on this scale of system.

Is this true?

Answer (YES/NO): NO